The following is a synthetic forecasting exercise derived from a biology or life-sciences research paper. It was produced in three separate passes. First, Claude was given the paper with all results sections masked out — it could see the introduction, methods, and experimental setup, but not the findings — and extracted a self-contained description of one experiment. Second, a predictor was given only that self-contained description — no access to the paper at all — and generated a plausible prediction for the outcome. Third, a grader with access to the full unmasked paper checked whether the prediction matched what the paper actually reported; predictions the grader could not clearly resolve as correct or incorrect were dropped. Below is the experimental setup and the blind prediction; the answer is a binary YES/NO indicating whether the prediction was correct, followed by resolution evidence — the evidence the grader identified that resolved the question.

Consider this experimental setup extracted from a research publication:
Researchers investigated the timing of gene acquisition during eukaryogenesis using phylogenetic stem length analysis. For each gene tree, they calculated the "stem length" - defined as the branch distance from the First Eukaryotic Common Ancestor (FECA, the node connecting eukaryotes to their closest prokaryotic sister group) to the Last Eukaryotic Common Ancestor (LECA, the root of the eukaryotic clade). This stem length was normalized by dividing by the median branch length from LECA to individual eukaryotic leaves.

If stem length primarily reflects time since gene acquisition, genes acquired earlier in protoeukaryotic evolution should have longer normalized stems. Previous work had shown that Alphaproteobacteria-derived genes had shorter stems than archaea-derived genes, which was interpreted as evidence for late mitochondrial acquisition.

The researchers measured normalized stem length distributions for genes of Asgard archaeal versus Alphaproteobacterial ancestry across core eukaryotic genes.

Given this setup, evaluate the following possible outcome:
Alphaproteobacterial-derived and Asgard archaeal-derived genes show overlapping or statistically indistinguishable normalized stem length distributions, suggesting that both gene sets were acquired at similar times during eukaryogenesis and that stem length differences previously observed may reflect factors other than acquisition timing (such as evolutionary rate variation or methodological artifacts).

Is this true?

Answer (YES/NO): NO